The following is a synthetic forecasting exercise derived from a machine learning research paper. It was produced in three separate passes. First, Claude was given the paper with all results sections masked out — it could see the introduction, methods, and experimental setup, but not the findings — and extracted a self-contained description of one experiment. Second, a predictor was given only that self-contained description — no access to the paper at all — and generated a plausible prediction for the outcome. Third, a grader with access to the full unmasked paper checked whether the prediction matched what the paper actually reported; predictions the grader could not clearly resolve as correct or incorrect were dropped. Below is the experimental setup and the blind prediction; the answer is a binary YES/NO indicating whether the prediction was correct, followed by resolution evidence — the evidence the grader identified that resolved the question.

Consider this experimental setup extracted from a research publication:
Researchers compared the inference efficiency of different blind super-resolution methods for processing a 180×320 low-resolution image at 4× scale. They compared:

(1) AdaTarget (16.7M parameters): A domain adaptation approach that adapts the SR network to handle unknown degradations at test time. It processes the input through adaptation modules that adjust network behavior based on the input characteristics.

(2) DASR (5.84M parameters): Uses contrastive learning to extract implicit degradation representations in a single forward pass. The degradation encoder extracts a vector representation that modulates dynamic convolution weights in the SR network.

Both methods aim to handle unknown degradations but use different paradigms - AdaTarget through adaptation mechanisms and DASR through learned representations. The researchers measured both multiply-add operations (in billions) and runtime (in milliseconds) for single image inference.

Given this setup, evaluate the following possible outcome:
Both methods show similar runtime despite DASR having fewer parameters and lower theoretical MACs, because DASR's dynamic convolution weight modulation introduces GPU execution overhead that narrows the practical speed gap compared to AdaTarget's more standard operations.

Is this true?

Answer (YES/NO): NO